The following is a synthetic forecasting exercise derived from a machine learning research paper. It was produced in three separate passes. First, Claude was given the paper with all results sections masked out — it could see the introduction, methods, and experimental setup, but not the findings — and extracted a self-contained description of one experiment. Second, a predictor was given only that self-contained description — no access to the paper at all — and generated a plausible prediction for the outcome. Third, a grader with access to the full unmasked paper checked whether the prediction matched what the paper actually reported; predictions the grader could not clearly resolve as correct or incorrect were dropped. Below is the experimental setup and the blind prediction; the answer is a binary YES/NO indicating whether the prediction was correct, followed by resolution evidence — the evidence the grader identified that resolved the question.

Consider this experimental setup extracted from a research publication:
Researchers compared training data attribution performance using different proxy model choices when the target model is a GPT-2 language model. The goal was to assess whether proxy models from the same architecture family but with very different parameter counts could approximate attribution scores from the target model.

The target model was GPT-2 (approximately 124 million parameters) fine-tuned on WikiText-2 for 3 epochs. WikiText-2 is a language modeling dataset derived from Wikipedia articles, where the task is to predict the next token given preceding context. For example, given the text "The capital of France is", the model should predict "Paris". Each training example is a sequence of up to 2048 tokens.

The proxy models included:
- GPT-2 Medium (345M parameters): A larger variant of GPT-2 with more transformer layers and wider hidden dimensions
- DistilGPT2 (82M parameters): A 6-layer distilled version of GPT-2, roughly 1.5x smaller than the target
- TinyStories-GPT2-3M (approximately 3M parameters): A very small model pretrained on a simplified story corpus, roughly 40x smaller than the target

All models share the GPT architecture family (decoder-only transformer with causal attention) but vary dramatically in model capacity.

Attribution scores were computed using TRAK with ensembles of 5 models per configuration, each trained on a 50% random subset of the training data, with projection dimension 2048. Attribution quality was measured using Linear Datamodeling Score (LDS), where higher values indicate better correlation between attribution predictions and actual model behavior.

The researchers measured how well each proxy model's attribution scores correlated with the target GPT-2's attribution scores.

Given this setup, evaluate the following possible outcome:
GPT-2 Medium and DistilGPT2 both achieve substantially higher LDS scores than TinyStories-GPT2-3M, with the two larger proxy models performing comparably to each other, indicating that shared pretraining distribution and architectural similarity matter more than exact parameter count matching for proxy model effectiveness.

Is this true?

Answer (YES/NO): NO